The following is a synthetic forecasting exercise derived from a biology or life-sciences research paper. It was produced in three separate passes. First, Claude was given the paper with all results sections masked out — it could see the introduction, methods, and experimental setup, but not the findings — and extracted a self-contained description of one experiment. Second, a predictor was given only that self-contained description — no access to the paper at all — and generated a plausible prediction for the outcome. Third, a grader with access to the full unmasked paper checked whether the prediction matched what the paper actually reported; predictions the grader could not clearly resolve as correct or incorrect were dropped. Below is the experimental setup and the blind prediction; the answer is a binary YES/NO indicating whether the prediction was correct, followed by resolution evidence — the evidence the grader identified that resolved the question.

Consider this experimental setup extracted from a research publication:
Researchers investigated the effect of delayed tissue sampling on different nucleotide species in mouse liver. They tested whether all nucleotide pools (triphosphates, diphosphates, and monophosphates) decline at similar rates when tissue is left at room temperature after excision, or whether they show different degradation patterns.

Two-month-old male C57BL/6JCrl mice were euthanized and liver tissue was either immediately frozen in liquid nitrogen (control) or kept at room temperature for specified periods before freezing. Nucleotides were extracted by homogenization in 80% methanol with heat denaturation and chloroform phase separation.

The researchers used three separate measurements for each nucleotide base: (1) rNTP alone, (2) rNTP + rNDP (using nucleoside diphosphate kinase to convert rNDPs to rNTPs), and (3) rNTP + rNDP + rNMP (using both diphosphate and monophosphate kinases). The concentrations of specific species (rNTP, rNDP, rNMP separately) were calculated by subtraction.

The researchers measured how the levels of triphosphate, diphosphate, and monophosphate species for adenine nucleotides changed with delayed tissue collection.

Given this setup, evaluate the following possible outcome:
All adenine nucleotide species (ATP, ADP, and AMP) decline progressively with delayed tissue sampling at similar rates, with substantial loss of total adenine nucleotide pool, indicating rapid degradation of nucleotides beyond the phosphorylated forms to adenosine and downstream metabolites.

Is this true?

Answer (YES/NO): NO